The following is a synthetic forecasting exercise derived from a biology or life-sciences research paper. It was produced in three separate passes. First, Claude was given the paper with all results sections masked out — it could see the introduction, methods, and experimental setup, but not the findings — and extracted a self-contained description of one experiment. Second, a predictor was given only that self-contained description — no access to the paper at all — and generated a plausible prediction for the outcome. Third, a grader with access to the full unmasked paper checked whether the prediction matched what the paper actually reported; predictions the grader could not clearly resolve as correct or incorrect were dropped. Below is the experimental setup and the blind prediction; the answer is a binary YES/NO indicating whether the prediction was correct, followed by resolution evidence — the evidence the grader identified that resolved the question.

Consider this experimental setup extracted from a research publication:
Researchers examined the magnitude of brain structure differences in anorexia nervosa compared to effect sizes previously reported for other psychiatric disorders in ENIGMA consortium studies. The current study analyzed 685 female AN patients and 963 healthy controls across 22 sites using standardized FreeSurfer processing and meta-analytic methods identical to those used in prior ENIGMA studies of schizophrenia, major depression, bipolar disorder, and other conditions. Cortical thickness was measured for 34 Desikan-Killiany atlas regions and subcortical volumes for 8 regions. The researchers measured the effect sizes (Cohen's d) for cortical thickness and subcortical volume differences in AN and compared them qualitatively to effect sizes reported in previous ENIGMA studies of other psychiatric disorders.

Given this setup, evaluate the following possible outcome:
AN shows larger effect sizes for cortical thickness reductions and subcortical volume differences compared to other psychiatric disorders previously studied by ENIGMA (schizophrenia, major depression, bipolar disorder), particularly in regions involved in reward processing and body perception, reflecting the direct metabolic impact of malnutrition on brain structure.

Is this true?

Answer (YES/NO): NO